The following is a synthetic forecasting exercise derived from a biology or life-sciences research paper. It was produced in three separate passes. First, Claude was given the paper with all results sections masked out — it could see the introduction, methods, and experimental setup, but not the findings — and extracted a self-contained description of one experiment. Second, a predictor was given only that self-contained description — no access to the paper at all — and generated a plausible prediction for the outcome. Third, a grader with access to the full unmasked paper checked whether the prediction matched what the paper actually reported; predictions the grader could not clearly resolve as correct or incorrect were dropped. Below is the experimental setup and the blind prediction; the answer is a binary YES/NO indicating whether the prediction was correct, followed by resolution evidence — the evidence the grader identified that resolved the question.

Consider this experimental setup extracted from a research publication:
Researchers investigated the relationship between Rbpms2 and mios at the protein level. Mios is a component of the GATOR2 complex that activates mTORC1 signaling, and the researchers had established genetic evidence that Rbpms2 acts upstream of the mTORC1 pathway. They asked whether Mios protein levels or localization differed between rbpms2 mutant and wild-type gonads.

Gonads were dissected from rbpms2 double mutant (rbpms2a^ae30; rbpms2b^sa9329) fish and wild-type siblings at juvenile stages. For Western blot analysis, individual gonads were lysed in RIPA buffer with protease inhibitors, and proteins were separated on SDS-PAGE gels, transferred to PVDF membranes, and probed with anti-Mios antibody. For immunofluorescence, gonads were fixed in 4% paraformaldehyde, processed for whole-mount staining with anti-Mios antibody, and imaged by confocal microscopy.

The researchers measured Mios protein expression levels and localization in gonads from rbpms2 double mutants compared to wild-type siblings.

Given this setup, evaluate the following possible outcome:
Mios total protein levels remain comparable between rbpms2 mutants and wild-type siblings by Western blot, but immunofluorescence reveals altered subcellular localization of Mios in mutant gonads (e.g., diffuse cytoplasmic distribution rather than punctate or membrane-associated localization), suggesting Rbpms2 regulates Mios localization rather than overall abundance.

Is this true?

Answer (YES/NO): NO